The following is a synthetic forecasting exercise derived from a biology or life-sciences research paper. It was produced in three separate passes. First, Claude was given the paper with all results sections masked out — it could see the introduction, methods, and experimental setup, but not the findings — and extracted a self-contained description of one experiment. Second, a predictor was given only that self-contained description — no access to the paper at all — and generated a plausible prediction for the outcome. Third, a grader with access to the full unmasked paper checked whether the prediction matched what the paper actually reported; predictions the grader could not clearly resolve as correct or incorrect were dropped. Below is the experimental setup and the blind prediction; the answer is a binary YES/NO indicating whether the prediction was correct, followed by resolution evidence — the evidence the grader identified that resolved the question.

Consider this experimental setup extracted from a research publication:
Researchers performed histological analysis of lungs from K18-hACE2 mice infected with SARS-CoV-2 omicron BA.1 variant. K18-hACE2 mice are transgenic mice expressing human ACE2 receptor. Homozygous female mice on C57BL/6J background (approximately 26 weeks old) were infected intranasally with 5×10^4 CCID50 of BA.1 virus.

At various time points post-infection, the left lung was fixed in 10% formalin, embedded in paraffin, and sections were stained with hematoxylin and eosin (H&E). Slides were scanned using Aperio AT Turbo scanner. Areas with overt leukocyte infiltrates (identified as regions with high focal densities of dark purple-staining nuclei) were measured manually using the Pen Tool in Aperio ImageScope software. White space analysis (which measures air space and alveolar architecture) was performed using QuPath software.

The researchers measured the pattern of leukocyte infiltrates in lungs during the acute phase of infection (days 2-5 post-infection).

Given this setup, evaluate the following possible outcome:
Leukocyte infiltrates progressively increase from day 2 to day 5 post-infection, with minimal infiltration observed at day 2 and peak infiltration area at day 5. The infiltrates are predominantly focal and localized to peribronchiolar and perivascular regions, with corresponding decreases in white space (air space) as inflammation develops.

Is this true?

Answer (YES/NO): NO